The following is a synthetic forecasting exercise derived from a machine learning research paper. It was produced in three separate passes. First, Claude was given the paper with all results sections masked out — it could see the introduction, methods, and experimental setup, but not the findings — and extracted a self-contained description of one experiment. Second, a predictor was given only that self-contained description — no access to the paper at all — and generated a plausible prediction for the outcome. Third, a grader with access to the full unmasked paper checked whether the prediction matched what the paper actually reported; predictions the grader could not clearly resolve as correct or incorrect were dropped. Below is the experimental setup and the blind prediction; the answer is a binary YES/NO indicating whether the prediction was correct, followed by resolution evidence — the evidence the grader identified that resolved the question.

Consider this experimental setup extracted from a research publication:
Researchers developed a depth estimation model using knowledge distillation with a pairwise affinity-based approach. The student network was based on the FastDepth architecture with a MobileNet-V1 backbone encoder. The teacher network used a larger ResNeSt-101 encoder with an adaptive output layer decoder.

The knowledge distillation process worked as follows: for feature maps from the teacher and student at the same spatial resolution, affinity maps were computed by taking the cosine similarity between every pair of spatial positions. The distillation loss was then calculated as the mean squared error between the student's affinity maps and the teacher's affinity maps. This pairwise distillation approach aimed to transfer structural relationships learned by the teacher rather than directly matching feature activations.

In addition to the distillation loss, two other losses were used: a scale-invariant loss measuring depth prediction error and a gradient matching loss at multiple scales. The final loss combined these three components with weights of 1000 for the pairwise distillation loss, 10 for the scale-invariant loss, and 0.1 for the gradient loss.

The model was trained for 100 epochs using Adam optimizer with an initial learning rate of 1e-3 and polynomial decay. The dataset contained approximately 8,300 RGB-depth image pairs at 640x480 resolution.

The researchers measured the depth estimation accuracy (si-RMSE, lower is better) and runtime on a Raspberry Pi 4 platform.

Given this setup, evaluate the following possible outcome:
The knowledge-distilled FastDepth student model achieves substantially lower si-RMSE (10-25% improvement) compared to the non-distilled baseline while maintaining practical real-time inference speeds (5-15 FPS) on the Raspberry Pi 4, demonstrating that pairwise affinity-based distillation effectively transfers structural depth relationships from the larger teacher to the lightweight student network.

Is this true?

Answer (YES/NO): NO